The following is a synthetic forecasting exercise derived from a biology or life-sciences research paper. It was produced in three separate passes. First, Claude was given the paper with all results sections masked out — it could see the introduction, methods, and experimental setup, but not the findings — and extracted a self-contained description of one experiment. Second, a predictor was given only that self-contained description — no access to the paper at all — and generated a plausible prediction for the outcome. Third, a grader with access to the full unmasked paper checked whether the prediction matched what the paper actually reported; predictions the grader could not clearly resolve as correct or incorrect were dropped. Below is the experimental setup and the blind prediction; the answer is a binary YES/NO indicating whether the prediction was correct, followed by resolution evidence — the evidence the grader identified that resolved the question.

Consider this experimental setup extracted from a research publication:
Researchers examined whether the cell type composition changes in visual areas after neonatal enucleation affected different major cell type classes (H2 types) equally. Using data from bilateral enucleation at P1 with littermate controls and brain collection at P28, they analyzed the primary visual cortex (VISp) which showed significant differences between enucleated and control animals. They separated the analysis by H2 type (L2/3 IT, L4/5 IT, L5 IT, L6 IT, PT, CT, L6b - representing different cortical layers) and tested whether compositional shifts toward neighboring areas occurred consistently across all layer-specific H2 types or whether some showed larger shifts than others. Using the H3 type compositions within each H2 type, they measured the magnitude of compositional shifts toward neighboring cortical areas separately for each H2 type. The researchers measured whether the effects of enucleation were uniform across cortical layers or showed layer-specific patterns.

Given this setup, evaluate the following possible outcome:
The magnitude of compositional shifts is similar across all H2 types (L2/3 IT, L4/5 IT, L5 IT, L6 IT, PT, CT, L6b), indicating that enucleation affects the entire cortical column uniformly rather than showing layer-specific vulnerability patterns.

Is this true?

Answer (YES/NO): NO